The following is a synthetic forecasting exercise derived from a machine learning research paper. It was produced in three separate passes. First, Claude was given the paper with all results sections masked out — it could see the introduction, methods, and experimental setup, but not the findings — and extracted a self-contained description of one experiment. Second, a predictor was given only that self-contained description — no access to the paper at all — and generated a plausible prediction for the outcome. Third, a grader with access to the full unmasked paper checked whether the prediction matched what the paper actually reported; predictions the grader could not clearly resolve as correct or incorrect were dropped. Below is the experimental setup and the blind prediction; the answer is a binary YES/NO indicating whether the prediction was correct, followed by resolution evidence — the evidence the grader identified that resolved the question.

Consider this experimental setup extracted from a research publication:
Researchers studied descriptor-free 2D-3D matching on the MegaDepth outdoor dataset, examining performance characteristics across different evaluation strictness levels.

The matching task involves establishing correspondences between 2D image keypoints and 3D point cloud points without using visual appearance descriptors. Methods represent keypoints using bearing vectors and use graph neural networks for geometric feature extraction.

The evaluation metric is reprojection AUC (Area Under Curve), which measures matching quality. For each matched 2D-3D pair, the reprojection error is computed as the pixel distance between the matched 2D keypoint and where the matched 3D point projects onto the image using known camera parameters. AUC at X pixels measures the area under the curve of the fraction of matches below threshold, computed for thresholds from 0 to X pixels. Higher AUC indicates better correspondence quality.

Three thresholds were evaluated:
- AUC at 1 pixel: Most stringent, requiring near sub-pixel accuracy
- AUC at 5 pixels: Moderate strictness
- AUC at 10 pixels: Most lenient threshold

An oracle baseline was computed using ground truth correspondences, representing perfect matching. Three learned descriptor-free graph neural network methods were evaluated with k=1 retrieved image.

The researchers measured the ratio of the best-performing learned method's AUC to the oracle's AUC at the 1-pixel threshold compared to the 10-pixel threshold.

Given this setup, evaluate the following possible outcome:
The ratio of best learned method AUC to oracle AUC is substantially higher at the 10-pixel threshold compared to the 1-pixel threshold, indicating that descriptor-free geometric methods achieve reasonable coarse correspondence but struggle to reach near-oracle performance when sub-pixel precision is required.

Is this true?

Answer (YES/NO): YES